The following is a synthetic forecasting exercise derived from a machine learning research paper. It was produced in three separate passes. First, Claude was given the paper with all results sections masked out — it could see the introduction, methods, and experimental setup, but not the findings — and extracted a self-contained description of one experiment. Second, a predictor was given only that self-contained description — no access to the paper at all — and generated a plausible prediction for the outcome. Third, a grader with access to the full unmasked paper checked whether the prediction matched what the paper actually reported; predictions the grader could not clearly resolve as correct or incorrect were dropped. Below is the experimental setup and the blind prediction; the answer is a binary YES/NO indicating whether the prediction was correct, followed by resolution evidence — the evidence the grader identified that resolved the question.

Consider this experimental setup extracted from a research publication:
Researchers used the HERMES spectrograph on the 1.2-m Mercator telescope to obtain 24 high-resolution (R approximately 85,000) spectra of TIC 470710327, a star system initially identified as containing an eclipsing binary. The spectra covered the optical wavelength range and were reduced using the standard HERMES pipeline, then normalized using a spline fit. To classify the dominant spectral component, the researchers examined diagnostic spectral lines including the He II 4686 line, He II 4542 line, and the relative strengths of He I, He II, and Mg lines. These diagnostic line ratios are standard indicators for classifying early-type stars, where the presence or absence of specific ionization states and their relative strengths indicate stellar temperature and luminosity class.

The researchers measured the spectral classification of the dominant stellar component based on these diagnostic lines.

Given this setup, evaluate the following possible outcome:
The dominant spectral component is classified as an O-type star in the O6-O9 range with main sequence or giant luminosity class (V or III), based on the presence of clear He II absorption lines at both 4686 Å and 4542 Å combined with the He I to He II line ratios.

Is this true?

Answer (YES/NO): NO